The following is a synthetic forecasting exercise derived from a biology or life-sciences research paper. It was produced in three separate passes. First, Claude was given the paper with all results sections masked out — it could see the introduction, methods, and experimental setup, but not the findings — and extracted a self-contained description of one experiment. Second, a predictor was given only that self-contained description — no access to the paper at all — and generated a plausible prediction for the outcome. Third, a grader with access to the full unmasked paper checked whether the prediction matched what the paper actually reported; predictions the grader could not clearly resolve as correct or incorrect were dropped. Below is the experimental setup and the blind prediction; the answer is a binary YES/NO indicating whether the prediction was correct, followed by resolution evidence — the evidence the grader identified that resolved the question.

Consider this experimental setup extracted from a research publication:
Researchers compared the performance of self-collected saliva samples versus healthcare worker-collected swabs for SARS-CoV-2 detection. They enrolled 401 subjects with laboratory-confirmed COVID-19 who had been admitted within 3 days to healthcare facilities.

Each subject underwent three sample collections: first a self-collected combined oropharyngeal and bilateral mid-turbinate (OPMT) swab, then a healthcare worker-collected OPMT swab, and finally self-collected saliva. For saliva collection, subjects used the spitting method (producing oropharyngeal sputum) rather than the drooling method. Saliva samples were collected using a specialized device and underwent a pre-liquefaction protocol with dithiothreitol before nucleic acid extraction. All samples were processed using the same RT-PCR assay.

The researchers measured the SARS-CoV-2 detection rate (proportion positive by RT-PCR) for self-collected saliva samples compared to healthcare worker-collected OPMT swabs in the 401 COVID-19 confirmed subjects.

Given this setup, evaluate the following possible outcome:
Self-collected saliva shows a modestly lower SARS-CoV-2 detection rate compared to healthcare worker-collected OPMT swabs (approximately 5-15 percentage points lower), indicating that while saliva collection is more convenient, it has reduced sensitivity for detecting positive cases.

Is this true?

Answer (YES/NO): YES